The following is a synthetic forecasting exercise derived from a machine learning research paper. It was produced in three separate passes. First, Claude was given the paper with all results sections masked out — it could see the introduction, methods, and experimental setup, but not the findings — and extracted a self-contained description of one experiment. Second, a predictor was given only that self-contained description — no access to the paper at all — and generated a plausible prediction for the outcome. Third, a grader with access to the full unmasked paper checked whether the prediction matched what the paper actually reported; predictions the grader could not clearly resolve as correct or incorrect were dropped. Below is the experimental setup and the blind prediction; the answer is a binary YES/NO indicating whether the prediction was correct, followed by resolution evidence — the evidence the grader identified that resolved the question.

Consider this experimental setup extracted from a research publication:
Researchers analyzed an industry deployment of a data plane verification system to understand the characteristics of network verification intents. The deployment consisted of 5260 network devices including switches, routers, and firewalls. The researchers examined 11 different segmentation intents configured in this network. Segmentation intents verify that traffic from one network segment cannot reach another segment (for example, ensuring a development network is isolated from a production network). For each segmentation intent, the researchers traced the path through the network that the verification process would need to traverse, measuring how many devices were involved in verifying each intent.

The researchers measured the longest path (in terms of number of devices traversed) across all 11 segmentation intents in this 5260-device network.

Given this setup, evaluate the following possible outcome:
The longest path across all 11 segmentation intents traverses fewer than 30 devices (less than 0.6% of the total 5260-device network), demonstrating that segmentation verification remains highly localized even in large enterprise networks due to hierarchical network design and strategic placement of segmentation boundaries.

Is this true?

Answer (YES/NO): YES